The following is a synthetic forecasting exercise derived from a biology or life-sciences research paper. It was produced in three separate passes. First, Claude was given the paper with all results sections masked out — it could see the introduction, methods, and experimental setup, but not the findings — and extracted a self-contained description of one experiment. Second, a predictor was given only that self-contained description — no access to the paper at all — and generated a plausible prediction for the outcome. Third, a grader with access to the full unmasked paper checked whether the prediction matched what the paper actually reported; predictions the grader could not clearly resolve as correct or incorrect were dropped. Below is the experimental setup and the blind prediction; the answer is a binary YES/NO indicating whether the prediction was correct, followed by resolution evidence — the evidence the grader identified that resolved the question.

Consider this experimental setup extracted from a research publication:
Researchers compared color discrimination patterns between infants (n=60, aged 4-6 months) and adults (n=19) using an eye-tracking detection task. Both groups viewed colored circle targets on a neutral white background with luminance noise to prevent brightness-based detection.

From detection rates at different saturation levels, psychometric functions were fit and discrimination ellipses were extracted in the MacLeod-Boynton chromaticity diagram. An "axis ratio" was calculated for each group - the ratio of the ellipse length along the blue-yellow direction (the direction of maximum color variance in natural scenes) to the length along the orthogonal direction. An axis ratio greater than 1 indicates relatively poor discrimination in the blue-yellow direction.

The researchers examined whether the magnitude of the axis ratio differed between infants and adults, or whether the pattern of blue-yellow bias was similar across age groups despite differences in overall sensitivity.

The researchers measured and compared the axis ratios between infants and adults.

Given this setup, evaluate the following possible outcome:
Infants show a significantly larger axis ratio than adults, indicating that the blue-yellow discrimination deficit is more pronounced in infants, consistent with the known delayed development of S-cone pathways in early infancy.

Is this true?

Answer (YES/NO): NO